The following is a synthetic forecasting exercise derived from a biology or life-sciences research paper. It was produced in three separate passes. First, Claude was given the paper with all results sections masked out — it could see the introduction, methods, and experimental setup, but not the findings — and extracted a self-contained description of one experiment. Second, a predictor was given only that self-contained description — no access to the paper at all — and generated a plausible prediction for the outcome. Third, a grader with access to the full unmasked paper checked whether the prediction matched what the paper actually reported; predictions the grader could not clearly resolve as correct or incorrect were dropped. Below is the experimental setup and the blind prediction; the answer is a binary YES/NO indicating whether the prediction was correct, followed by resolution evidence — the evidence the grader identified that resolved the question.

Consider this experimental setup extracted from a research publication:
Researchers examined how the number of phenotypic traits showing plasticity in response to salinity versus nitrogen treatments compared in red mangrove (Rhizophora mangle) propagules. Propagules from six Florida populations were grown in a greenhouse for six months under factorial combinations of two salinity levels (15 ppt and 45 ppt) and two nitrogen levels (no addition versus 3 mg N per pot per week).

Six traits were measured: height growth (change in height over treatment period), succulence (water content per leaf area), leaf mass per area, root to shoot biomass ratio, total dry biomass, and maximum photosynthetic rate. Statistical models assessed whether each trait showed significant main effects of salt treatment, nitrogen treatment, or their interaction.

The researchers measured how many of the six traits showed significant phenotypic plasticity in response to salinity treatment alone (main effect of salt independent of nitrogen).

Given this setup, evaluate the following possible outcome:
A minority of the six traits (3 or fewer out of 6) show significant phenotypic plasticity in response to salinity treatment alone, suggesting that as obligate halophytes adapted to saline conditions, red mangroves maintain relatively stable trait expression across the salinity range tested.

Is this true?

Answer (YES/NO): YES